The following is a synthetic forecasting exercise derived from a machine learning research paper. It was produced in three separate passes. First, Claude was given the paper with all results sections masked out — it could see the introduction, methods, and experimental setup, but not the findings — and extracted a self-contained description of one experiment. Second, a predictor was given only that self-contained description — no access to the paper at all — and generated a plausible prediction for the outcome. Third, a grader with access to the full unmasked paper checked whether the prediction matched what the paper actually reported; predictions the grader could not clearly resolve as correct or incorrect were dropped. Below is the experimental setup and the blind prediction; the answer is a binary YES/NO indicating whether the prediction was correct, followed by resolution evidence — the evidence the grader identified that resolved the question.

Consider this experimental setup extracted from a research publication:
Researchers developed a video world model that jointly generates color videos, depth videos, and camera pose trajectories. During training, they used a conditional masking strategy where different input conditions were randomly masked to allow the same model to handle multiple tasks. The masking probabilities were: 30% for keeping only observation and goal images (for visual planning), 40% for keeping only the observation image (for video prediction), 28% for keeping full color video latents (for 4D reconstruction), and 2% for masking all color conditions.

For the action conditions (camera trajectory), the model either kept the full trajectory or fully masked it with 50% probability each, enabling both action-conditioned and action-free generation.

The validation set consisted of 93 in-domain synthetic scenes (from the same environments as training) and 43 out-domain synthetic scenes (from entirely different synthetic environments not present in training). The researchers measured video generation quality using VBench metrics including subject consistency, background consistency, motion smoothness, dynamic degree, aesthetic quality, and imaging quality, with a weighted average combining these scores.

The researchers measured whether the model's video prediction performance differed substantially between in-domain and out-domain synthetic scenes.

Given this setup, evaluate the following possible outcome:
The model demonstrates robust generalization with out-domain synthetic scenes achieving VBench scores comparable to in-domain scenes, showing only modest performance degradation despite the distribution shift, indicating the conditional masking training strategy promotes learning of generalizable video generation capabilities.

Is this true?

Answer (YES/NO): NO